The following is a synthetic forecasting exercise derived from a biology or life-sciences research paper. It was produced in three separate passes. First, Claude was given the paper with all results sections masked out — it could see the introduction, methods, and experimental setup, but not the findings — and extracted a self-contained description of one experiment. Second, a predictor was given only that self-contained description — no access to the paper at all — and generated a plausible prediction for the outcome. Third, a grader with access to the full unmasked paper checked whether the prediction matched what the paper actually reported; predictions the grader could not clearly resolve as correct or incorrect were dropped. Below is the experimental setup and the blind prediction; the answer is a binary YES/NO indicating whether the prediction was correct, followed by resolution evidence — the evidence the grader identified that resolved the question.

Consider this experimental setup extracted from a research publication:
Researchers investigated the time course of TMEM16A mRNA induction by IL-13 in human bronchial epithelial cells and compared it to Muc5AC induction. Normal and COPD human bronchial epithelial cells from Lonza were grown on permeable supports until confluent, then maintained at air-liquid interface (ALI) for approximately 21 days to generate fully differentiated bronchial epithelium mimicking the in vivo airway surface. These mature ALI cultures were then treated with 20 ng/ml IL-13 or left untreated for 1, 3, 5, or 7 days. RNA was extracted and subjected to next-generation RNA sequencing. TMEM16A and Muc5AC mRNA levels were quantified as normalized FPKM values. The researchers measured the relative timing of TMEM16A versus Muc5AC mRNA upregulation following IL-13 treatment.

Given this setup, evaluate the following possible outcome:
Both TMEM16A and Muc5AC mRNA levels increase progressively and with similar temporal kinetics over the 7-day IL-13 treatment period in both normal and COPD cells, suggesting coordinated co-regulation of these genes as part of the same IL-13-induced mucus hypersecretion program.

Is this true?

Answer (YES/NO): NO